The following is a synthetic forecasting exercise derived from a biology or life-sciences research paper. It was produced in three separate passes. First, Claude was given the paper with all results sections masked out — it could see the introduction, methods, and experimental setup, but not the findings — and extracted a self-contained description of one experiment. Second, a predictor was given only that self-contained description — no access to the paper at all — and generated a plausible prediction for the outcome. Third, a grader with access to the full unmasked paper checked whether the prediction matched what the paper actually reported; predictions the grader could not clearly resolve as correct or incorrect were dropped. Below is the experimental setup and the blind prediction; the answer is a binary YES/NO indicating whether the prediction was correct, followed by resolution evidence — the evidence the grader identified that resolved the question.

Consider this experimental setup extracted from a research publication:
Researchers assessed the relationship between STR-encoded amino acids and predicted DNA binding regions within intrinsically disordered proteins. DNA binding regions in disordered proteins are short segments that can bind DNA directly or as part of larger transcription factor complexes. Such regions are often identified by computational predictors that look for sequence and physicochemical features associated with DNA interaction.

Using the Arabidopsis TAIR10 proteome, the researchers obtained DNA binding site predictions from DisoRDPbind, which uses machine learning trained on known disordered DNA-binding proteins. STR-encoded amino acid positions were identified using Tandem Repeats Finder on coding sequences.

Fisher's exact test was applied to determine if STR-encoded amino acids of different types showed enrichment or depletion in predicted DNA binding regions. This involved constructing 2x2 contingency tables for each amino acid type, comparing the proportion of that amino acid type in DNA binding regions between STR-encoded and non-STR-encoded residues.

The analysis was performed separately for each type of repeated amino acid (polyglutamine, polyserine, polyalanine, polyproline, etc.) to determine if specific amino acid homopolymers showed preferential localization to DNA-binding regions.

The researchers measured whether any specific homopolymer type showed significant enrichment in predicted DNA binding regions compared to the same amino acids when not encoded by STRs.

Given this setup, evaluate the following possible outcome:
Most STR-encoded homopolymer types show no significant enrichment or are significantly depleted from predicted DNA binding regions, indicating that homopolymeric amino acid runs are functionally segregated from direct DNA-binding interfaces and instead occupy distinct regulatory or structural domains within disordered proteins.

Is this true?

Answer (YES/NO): NO